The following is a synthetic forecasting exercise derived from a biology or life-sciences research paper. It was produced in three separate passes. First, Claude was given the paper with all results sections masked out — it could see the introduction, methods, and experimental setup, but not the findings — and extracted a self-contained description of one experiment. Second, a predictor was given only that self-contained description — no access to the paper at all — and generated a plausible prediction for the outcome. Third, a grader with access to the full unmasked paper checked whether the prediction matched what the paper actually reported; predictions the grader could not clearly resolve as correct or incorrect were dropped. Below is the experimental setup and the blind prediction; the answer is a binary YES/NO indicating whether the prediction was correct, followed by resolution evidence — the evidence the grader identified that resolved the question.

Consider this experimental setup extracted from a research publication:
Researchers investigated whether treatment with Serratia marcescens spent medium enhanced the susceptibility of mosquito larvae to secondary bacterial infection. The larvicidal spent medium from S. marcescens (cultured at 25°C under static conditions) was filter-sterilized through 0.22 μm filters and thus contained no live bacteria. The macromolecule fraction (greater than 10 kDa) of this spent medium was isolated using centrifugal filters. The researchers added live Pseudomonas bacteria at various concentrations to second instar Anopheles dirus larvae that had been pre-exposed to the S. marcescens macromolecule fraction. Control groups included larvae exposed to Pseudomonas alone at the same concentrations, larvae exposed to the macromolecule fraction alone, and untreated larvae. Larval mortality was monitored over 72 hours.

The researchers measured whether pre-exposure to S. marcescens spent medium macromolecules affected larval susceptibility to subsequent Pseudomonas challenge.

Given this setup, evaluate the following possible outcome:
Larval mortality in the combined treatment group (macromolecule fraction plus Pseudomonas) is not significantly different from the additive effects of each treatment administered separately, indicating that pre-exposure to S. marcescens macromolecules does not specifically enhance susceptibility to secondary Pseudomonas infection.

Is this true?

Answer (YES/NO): NO